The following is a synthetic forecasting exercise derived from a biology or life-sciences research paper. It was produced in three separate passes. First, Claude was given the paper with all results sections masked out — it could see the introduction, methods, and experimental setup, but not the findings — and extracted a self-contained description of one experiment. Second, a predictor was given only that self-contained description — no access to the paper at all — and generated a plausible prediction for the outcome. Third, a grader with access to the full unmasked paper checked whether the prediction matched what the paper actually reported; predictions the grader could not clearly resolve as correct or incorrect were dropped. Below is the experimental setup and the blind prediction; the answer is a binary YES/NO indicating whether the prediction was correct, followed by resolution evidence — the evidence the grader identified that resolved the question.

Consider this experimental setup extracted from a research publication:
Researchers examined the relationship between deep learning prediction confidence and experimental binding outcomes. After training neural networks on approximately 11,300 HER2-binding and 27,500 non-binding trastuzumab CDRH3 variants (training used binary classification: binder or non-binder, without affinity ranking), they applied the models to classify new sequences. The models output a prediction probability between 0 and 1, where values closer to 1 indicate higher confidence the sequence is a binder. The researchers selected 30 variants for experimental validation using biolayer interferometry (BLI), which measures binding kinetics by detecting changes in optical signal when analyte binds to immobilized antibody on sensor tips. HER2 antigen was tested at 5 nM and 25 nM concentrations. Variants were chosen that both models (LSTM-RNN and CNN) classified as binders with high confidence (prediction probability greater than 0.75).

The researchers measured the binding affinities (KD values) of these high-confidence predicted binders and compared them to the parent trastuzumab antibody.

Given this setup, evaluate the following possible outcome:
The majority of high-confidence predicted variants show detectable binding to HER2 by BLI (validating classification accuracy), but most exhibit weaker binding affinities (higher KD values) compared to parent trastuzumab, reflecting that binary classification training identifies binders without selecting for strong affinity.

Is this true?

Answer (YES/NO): YES